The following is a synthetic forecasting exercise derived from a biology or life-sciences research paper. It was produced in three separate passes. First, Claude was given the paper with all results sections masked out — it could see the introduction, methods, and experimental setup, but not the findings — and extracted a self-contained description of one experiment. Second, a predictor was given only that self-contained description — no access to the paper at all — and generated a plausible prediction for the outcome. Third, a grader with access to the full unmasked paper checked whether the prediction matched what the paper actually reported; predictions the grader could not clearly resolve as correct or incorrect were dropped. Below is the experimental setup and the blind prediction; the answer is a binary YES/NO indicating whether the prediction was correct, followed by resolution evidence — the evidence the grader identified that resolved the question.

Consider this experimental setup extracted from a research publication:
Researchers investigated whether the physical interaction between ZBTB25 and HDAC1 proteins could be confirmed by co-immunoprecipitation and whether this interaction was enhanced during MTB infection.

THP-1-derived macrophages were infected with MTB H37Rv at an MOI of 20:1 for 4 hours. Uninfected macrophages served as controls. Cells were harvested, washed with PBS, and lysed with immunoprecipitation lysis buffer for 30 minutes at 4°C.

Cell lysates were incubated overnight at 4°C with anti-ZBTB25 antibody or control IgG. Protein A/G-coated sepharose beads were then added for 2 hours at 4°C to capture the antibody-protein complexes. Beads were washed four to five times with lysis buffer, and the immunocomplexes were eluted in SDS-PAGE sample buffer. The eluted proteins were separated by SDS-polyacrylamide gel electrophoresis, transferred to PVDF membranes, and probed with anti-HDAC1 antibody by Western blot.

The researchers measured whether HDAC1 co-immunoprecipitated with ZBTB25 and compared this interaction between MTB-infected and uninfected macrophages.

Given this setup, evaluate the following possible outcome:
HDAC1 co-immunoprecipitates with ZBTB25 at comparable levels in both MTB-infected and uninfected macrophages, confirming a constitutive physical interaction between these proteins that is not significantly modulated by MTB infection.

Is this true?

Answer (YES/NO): NO